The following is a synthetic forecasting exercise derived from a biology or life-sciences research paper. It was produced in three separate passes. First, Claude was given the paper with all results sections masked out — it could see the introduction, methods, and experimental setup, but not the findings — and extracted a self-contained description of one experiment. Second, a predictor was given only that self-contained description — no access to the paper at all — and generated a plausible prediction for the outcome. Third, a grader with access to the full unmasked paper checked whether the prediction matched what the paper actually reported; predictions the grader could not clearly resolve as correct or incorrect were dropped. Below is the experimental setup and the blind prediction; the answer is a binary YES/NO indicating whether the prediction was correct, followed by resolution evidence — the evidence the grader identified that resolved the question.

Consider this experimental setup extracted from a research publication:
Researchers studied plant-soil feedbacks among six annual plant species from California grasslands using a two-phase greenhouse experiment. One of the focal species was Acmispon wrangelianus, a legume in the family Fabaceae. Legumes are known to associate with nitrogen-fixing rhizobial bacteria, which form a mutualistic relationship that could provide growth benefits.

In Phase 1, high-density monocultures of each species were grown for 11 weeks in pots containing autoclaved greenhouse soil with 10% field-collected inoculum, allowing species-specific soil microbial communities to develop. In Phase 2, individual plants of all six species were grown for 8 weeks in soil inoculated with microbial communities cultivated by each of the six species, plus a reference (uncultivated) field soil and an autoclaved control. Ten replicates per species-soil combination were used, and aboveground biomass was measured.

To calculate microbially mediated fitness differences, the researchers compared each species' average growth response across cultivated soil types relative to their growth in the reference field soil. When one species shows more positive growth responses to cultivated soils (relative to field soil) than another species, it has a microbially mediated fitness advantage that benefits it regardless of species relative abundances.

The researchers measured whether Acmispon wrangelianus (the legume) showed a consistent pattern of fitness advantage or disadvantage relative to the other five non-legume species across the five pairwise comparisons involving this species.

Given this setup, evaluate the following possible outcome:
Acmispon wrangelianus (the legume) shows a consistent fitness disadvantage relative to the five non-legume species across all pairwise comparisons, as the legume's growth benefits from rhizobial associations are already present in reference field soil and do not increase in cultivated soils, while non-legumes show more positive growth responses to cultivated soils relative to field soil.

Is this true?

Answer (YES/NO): NO